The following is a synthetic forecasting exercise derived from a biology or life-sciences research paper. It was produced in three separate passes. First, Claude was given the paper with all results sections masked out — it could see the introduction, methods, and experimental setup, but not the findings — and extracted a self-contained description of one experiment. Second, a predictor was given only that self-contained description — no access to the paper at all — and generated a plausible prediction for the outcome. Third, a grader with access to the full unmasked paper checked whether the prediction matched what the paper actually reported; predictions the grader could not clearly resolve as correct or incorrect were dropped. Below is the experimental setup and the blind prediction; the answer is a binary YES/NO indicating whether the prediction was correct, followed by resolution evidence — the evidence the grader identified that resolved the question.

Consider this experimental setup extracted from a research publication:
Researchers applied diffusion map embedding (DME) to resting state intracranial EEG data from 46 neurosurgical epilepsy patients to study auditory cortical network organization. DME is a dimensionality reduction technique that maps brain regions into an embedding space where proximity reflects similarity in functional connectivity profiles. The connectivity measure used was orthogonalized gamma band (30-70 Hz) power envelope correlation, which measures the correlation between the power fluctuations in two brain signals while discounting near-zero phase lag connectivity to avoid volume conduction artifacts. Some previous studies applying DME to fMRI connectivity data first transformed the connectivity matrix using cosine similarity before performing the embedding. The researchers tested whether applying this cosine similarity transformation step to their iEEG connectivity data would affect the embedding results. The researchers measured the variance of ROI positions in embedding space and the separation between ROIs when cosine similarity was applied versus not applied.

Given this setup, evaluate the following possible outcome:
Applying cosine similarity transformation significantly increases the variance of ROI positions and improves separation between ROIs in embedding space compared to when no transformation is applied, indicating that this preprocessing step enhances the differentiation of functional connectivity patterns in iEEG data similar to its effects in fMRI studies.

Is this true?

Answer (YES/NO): NO